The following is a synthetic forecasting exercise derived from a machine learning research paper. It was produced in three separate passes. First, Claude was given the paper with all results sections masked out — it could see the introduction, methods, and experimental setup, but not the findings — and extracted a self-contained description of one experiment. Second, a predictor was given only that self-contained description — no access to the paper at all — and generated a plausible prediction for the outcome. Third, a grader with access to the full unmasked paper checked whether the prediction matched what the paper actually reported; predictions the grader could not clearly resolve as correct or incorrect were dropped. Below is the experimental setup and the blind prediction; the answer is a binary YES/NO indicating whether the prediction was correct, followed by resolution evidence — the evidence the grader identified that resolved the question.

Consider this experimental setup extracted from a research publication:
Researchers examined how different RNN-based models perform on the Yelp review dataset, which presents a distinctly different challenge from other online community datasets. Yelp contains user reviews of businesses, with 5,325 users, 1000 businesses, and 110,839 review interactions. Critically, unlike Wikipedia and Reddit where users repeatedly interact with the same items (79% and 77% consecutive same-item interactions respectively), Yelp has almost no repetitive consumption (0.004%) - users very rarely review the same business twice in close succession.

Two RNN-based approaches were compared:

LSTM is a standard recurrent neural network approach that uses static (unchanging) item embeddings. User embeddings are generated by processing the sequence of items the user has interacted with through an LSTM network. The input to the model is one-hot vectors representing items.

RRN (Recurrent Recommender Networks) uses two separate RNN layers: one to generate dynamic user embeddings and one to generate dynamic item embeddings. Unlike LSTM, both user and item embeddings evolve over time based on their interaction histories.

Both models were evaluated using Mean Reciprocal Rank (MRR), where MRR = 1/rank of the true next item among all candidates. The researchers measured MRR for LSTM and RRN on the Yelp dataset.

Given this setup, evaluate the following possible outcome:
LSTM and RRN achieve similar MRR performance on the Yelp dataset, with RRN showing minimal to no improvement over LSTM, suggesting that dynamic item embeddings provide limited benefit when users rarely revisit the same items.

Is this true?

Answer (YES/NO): NO